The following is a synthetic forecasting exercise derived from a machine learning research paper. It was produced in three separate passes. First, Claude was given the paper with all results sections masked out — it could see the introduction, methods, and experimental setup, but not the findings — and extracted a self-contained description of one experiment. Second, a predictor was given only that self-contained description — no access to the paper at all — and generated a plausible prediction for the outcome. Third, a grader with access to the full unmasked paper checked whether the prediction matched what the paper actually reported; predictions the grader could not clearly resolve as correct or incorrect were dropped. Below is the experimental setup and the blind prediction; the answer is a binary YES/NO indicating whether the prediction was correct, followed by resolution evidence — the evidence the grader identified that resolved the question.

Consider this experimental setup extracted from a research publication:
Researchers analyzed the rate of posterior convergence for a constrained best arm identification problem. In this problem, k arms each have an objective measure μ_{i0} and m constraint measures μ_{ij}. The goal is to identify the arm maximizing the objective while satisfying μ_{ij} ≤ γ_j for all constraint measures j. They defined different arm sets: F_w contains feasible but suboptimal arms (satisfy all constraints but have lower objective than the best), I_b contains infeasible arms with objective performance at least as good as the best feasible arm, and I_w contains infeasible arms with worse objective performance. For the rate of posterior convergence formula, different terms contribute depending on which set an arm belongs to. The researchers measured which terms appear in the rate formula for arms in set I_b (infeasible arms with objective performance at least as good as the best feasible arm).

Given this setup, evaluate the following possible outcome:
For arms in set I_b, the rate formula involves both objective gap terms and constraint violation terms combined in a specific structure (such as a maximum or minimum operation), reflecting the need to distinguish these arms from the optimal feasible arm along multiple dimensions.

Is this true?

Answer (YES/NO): NO